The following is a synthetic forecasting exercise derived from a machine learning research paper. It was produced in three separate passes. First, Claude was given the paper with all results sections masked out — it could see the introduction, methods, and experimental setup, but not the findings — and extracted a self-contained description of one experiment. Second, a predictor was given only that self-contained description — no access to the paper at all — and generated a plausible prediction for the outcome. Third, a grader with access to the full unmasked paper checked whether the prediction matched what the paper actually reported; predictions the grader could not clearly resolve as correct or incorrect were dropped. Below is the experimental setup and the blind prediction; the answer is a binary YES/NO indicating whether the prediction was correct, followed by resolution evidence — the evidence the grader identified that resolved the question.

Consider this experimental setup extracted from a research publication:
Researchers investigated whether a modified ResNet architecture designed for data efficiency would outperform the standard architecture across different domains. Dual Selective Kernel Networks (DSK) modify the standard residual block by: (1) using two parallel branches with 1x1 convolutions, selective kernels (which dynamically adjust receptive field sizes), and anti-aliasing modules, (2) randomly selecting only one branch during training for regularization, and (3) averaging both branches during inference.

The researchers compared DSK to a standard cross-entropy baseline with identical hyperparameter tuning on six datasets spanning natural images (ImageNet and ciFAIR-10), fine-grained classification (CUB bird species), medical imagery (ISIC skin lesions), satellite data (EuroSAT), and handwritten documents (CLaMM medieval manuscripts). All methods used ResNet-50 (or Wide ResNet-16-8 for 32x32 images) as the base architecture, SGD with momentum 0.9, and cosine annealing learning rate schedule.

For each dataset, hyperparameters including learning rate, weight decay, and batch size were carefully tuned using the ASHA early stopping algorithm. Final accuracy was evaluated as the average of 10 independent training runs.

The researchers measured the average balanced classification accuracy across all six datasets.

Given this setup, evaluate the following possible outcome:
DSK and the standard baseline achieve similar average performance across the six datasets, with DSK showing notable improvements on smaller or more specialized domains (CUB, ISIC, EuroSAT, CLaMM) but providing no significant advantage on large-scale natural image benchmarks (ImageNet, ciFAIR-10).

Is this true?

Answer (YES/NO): NO